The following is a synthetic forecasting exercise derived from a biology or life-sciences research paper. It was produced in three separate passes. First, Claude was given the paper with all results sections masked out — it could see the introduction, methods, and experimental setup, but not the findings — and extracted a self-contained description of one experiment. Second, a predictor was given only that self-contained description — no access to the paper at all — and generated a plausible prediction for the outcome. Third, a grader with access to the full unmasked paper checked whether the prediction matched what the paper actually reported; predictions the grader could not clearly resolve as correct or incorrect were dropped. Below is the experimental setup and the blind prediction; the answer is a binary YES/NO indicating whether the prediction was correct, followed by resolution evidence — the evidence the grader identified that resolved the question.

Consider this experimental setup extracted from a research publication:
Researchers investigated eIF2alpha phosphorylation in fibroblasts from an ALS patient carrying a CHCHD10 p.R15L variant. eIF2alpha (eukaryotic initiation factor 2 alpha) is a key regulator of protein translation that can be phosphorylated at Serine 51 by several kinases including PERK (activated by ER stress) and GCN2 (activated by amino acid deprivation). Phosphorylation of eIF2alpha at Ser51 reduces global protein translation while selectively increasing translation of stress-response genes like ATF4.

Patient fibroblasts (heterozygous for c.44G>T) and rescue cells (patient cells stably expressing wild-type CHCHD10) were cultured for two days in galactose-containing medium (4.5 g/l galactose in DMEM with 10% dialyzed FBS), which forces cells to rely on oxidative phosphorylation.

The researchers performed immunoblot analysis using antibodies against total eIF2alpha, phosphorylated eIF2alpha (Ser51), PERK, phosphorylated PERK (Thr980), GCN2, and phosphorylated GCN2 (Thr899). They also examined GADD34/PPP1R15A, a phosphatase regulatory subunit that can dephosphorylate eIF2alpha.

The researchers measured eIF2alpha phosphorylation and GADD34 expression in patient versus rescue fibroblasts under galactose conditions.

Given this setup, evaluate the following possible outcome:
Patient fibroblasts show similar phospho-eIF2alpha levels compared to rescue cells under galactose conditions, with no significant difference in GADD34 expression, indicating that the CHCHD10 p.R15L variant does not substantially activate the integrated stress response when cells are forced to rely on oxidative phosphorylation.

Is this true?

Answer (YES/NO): NO